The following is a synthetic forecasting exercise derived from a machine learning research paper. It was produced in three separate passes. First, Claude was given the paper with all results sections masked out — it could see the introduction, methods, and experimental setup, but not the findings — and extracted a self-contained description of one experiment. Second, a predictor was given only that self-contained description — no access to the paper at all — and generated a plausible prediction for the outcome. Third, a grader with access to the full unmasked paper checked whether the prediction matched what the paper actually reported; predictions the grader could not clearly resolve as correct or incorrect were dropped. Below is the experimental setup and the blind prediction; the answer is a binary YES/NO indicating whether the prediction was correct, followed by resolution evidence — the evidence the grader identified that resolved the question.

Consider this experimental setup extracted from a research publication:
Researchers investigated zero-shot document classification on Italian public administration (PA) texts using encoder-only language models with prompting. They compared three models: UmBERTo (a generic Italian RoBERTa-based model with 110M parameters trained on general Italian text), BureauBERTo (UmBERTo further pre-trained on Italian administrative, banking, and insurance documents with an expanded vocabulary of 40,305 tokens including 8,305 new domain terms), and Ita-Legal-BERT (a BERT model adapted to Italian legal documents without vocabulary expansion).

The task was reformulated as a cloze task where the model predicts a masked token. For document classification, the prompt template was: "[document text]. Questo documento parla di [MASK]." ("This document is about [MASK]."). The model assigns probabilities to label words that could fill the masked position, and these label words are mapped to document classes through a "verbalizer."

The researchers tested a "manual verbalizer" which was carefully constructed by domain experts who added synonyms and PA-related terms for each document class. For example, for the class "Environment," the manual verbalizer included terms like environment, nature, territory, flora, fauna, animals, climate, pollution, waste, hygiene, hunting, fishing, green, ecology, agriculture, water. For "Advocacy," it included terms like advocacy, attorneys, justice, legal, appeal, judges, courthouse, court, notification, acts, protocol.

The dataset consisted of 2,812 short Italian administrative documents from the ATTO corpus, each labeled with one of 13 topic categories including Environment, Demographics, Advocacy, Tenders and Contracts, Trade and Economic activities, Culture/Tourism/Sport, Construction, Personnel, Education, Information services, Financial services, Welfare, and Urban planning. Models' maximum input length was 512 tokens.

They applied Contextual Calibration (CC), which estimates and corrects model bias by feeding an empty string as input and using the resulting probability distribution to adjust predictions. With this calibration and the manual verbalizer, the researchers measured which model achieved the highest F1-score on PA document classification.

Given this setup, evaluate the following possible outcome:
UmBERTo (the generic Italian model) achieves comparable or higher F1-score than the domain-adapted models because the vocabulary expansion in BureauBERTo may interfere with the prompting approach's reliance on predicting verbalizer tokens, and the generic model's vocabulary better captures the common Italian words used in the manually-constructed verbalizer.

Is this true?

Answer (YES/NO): YES